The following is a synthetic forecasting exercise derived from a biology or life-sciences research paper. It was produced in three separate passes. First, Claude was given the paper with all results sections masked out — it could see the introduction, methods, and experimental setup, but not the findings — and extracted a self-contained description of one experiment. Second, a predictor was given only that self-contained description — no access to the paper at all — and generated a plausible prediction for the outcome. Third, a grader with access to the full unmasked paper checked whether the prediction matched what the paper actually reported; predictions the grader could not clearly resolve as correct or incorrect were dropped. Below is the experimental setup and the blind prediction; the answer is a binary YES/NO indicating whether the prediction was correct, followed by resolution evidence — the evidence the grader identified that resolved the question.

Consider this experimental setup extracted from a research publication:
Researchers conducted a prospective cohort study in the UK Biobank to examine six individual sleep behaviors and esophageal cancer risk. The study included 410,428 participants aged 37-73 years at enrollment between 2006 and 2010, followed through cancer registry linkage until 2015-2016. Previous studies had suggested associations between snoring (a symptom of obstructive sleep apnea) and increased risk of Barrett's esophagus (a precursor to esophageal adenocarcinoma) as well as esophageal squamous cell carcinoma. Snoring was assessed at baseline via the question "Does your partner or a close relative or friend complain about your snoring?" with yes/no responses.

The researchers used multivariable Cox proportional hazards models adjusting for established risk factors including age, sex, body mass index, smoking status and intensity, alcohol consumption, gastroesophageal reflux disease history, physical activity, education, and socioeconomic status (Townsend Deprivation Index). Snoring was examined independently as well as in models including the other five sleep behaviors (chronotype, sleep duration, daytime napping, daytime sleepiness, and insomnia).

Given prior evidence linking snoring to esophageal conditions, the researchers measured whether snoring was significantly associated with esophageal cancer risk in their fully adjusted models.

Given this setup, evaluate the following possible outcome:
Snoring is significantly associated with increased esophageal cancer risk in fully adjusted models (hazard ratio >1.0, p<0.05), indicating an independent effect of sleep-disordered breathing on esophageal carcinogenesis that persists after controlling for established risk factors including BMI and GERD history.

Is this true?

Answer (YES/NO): NO